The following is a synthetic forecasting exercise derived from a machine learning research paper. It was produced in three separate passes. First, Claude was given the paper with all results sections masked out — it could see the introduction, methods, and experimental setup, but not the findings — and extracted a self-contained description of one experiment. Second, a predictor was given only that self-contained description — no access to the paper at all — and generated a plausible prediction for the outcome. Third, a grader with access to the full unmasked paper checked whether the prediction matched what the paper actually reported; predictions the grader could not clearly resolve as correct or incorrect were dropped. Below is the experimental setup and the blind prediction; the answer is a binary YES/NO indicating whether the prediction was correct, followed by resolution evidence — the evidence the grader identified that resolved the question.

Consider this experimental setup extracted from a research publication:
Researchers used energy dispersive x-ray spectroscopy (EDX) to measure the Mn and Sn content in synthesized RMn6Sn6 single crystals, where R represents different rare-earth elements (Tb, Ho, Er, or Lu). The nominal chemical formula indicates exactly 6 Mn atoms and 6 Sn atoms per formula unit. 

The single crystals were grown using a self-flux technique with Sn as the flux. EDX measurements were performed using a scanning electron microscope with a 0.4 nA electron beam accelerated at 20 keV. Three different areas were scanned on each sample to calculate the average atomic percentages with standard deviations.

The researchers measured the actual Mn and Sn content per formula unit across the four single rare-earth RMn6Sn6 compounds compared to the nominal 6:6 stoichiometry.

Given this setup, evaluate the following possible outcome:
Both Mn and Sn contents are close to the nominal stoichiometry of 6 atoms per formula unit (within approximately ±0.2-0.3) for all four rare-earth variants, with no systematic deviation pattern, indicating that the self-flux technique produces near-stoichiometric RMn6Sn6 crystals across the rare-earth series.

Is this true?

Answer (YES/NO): NO